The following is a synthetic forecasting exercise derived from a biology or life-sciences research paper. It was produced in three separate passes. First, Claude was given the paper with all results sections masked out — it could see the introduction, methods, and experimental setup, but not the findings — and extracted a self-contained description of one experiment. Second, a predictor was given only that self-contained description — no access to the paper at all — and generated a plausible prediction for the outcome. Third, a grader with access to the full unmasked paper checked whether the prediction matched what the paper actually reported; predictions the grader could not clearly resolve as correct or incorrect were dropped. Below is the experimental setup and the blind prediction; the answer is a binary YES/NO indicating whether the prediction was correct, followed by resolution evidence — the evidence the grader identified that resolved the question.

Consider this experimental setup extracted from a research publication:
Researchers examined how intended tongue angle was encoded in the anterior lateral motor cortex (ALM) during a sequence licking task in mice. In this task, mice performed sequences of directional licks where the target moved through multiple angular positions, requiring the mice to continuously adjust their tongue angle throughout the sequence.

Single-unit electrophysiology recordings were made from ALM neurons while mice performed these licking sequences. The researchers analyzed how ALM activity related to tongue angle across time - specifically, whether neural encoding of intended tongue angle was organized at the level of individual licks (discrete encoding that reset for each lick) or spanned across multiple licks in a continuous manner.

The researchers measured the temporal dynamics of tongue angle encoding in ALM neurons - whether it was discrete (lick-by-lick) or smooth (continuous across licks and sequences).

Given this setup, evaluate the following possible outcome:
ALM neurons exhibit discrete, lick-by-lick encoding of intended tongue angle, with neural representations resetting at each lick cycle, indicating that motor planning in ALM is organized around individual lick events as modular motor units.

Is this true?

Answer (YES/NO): NO